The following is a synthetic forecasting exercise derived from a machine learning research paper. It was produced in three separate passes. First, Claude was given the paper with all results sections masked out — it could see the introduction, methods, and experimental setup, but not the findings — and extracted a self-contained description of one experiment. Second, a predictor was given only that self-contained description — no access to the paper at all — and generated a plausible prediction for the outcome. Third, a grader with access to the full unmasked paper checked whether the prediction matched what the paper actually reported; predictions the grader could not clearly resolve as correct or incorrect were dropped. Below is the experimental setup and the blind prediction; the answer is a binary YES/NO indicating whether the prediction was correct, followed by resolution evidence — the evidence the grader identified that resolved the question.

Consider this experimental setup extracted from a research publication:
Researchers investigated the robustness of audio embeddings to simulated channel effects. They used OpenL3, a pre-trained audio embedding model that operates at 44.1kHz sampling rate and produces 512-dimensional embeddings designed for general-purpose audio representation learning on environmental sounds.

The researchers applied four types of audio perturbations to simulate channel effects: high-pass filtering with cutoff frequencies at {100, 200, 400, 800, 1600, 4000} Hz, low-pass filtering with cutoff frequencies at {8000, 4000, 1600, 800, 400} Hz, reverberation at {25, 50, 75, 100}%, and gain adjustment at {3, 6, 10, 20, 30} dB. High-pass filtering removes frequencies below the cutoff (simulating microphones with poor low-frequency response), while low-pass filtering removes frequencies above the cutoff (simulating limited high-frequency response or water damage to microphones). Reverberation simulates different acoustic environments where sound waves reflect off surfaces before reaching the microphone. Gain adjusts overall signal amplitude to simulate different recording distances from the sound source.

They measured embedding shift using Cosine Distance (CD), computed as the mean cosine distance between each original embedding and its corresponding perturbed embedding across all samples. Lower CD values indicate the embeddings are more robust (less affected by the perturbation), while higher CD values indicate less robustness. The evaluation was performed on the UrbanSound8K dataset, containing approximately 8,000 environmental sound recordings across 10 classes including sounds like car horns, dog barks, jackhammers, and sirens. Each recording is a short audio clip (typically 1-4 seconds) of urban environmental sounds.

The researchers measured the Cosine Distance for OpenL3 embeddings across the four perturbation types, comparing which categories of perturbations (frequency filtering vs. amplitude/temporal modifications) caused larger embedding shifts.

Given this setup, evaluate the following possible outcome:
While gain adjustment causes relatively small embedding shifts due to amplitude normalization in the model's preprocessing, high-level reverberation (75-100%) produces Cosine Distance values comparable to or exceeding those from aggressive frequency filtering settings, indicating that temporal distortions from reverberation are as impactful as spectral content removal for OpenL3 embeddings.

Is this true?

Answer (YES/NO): NO